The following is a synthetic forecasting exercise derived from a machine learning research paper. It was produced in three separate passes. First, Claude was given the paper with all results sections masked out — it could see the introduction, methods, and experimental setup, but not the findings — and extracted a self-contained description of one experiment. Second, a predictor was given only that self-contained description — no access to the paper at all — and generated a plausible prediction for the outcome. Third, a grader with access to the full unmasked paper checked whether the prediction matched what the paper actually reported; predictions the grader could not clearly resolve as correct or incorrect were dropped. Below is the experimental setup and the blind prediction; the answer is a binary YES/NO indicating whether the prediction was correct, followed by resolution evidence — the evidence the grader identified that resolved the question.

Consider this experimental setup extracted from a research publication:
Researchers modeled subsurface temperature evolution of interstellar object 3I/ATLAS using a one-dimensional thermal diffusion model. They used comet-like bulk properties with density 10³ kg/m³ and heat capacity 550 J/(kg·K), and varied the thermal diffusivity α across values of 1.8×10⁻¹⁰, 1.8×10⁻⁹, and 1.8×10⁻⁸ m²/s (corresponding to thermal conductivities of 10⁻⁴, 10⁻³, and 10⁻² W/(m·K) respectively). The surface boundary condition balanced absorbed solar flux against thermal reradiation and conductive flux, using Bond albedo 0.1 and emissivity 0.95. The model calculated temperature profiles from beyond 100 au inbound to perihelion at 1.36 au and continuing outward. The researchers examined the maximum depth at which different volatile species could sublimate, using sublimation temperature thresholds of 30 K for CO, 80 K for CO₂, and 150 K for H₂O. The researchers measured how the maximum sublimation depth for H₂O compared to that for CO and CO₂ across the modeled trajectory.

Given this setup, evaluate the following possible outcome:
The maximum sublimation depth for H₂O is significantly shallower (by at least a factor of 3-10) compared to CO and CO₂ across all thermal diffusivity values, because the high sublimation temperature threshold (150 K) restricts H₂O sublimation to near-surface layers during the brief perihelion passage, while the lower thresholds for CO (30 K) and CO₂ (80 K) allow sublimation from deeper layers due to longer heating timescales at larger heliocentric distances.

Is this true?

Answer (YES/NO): NO